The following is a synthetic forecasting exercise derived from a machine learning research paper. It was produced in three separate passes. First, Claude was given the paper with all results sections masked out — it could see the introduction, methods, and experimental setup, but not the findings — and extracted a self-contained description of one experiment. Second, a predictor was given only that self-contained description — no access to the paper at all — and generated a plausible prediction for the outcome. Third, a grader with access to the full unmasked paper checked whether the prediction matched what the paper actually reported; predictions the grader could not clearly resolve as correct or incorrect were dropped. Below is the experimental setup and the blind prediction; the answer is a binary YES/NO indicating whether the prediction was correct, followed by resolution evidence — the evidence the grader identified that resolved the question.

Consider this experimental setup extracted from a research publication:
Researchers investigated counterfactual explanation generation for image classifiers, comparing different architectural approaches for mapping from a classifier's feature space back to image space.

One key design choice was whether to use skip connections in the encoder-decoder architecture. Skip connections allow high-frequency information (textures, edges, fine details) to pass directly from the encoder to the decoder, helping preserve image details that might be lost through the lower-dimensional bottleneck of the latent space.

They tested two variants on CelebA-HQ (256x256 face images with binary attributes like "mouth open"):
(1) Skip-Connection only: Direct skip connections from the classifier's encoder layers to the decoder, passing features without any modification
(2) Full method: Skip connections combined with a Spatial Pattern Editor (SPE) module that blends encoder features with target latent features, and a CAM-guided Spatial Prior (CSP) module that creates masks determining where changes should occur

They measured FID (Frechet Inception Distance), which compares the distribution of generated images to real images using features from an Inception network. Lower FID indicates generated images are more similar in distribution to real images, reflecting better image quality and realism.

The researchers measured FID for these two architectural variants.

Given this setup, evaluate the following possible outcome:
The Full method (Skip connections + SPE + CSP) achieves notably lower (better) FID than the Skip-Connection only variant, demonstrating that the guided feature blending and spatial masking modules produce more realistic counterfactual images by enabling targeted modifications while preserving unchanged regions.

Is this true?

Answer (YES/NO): NO